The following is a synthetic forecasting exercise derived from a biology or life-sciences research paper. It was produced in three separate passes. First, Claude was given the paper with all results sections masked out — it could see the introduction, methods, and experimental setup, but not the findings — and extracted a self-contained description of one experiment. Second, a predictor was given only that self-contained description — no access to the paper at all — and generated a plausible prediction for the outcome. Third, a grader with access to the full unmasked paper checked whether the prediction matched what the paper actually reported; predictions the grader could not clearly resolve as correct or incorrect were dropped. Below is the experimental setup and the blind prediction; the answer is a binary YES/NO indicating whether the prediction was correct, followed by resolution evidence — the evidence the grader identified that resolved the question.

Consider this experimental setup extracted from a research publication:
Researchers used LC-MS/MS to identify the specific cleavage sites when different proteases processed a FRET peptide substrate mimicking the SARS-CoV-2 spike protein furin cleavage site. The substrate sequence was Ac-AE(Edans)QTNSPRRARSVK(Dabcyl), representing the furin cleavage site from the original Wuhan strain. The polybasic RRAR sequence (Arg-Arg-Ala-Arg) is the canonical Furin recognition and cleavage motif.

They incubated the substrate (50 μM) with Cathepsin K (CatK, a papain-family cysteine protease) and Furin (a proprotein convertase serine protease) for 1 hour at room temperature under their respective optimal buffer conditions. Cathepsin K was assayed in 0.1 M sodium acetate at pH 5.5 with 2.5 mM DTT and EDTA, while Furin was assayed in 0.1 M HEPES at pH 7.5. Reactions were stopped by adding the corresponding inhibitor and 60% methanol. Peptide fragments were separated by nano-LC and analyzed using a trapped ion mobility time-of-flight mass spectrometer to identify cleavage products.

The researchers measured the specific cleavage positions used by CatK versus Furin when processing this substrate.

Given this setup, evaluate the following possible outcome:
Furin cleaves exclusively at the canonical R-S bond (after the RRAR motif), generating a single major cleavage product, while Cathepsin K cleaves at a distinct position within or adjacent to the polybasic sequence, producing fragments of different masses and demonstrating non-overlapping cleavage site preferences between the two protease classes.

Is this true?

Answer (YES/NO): NO